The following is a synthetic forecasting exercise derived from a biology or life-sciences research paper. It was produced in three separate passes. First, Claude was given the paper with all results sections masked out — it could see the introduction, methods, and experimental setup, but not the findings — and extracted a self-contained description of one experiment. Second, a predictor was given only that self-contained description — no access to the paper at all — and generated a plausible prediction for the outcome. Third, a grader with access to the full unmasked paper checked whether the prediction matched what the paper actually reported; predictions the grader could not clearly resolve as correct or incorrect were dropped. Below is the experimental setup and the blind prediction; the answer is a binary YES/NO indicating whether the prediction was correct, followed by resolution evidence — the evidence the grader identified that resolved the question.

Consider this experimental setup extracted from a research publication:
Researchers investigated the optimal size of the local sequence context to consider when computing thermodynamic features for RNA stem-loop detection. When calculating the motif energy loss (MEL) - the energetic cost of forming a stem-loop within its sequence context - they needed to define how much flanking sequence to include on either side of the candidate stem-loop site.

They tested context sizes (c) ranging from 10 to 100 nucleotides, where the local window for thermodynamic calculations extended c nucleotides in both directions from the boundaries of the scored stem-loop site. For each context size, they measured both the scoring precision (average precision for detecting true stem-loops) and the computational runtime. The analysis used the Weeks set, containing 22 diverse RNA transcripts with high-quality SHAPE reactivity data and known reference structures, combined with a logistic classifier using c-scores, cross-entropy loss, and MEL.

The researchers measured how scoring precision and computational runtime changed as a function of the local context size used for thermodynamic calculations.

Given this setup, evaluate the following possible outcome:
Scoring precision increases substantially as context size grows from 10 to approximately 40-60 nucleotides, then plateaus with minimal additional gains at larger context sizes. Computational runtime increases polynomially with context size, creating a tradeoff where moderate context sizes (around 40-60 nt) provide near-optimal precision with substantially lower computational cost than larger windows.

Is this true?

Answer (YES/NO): NO